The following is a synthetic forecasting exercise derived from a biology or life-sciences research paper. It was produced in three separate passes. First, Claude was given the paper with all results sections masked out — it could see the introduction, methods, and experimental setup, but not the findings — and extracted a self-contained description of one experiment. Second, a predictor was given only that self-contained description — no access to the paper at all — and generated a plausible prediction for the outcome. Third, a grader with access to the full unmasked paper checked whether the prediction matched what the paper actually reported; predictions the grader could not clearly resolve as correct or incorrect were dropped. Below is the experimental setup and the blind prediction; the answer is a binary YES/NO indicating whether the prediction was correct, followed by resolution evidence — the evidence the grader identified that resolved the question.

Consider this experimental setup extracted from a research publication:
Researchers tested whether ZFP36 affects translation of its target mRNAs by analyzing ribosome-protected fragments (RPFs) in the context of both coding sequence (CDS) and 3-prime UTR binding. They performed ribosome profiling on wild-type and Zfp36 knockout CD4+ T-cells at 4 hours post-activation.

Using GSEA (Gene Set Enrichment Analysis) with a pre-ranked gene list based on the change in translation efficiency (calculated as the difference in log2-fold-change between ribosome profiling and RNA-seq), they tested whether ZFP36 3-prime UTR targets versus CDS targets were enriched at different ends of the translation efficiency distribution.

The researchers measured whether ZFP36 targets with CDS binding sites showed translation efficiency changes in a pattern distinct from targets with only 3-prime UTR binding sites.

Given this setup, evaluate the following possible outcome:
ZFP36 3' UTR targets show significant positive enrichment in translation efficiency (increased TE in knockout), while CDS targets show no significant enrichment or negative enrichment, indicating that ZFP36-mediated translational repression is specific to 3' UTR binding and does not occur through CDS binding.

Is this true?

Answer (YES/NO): NO